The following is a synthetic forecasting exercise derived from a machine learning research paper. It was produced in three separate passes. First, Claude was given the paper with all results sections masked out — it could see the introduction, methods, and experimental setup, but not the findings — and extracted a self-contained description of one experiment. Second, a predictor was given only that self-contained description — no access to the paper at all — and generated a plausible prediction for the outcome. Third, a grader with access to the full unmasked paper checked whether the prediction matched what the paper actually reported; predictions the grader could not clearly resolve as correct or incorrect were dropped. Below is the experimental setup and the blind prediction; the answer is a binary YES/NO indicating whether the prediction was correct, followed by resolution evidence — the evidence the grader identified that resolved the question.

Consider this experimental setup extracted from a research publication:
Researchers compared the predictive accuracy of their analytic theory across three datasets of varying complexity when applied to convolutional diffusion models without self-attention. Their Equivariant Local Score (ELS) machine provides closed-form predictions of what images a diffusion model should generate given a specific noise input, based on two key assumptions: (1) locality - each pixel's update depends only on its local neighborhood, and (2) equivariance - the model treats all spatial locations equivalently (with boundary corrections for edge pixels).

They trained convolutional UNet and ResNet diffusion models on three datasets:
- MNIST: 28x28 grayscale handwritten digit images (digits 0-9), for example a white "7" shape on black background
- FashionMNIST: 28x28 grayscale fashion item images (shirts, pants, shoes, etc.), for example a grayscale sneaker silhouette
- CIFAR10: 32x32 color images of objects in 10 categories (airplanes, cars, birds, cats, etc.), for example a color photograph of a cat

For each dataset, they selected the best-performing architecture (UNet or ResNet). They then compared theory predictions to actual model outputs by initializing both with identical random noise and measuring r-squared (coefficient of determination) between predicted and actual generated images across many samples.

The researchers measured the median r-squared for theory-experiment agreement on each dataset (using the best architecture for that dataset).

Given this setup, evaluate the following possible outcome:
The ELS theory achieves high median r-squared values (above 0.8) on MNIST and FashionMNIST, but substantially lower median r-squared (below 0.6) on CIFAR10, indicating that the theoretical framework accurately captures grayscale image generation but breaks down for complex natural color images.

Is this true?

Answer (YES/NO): NO